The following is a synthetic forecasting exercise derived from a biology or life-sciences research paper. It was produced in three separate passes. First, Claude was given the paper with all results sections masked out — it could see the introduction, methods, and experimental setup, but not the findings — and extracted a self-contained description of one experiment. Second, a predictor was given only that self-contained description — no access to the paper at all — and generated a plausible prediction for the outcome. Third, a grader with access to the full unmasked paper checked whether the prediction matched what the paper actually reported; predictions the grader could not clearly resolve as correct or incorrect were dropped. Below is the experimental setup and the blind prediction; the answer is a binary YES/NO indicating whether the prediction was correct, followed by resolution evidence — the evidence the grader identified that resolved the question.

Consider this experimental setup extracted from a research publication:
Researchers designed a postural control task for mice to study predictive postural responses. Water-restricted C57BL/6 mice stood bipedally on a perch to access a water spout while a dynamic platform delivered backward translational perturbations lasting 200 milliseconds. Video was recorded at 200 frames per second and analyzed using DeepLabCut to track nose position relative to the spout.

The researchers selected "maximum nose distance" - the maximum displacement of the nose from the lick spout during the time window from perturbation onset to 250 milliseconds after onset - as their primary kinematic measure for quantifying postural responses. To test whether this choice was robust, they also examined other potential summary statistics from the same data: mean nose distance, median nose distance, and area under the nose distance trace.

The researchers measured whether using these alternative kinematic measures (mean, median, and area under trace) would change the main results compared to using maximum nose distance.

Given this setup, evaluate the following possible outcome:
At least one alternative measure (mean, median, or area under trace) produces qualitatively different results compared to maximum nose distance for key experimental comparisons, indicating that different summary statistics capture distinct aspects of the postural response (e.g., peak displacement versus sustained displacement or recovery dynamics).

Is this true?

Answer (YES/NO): NO